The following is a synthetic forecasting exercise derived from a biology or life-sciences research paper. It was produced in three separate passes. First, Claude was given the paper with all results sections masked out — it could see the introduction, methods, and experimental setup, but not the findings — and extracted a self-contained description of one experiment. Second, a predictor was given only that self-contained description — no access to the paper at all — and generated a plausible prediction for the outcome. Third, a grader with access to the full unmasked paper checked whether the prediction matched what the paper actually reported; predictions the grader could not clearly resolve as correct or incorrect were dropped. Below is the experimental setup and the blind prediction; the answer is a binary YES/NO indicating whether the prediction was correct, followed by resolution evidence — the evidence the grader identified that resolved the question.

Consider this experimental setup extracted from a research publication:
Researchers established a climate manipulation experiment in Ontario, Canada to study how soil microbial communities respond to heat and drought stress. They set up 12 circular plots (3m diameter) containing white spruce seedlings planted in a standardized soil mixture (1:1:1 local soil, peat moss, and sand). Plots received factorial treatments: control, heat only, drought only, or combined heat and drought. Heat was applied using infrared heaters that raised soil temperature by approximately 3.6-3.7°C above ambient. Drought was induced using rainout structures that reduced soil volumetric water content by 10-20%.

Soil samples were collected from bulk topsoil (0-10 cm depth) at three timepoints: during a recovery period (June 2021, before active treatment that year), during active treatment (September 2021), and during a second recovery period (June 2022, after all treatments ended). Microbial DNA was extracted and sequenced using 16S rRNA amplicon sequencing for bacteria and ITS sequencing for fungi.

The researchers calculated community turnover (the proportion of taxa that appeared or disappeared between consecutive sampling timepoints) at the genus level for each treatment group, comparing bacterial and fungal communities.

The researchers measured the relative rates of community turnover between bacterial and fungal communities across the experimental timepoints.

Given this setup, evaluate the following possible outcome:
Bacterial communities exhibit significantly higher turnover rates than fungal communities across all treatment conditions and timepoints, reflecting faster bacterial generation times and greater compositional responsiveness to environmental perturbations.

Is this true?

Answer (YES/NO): NO